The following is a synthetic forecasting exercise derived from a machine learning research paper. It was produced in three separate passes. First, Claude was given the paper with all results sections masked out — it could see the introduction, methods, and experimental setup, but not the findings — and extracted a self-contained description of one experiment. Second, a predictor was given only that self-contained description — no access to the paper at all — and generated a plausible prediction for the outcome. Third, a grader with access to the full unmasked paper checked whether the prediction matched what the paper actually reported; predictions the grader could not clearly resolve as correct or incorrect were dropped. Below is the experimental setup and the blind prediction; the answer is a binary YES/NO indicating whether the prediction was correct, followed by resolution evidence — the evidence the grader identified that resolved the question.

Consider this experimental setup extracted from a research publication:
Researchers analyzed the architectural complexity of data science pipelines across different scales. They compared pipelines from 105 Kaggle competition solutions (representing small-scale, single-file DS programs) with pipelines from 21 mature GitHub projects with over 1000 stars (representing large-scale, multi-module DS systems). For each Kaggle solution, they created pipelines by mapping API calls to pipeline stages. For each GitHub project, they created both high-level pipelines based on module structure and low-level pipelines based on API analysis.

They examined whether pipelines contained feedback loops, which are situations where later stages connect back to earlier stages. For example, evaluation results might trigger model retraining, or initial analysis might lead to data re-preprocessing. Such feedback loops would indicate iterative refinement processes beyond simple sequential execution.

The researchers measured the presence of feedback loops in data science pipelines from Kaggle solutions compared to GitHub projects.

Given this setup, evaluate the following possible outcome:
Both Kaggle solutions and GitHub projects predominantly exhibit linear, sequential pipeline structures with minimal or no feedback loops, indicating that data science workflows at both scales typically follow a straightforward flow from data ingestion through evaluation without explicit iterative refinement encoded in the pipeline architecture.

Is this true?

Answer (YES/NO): NO